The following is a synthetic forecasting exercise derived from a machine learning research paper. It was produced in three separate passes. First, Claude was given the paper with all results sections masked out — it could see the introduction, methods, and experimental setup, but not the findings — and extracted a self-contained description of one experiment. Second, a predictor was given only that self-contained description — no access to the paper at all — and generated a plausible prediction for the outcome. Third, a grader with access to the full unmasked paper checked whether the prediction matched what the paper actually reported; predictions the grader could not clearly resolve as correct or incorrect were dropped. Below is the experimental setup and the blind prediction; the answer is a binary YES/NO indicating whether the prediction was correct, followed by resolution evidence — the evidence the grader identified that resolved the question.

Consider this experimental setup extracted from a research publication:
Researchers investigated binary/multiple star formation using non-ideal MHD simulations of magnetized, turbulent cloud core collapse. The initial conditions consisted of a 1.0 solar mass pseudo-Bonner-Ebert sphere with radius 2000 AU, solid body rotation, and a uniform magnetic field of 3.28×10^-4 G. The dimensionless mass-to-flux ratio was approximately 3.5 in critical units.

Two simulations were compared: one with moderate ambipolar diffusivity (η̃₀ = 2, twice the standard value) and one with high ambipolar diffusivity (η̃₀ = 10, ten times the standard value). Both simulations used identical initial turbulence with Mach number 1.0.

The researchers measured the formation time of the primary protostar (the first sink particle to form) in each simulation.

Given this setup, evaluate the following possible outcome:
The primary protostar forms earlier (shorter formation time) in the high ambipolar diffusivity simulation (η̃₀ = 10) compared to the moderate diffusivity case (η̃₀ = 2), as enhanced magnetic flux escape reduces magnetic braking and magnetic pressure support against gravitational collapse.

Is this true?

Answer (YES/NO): YES